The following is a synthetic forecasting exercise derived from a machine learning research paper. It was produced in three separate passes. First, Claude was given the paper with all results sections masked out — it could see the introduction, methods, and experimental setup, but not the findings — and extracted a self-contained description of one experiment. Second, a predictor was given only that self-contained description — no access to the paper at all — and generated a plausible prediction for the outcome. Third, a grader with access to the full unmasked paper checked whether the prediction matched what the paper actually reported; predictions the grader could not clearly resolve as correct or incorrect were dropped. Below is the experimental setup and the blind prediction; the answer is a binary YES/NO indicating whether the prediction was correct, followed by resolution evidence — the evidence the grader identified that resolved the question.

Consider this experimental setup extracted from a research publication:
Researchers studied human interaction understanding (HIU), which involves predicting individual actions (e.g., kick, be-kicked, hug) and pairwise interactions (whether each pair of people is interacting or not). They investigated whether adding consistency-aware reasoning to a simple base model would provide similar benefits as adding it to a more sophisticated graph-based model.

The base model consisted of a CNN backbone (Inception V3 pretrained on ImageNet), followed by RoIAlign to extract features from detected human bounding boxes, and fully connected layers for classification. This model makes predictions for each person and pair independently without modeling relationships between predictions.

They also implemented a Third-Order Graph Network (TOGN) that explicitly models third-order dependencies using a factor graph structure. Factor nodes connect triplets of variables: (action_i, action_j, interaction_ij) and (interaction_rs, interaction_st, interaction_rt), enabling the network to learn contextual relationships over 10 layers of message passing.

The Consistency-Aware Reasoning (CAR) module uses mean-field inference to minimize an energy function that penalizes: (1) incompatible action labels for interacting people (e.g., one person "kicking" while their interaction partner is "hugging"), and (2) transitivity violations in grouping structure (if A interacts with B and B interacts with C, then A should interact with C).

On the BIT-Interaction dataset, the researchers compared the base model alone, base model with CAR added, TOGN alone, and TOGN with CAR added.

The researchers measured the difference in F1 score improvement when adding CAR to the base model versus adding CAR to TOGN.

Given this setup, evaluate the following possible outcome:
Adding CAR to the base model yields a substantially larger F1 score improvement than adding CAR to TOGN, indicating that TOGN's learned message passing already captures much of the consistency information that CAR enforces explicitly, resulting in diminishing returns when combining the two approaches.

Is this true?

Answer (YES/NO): NO